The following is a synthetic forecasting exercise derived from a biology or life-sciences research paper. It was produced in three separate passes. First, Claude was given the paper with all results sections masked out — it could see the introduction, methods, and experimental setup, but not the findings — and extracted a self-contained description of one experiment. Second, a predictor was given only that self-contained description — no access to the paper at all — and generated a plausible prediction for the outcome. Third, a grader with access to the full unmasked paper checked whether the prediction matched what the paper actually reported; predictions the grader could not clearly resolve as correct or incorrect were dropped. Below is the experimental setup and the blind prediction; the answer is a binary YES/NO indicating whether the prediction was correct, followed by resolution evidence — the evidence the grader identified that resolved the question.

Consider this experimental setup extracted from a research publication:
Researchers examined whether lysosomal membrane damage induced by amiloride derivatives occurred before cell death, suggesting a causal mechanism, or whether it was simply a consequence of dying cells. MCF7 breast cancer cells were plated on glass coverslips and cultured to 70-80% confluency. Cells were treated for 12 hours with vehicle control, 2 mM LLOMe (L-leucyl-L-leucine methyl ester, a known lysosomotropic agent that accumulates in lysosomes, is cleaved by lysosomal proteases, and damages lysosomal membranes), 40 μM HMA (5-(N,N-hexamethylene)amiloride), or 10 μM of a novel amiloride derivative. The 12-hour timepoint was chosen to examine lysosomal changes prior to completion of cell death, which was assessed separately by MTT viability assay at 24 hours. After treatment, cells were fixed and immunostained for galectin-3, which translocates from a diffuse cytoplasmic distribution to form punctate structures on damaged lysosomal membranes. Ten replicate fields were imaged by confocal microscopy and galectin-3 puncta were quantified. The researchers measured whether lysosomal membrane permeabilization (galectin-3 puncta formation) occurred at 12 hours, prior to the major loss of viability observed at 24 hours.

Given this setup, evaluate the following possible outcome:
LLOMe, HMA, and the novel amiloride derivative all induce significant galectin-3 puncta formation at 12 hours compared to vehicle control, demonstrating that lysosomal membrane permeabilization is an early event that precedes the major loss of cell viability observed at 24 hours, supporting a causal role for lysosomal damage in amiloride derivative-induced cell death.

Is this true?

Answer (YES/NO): YES